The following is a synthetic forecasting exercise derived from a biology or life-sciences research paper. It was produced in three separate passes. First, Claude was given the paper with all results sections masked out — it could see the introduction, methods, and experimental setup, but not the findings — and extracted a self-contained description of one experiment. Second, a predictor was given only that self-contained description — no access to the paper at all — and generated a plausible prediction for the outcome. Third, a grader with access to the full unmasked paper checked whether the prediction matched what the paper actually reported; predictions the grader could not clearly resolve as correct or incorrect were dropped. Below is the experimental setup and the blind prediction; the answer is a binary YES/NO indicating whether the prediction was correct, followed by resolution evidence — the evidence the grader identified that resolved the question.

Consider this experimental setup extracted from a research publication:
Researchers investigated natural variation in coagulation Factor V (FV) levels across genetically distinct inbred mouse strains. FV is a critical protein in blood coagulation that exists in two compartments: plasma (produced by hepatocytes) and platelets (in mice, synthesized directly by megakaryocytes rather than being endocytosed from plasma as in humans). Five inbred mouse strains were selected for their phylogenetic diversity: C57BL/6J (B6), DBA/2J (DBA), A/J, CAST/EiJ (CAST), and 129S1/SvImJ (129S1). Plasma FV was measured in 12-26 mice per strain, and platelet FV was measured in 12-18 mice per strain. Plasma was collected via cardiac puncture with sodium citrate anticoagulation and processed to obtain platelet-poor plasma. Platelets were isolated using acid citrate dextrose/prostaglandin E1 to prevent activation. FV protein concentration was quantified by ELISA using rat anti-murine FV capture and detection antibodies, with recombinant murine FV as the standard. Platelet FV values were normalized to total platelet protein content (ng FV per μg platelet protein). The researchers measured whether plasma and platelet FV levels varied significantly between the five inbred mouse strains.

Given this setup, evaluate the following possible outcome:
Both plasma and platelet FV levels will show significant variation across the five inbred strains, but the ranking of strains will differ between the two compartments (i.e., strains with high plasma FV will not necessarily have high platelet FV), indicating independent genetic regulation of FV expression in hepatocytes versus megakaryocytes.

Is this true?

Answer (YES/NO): YES